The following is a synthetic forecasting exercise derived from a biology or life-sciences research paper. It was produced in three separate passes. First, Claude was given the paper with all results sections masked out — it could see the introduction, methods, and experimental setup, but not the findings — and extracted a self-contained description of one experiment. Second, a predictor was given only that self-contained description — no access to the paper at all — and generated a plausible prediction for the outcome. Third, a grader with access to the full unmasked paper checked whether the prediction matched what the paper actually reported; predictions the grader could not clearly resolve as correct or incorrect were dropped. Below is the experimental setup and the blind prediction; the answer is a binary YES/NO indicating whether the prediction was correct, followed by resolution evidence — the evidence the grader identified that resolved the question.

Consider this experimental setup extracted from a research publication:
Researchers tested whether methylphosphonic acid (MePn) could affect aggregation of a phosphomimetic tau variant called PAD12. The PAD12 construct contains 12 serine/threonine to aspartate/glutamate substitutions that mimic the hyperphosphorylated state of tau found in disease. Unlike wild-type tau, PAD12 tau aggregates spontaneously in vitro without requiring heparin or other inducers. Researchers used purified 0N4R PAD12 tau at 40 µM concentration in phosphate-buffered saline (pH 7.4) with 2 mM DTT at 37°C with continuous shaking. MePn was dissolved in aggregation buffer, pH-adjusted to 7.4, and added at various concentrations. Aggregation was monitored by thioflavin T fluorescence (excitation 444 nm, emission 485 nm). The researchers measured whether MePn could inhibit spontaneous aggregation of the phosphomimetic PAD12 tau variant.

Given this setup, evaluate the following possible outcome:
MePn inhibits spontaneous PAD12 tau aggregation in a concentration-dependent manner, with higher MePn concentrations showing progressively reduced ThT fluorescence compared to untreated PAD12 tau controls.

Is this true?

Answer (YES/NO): YES